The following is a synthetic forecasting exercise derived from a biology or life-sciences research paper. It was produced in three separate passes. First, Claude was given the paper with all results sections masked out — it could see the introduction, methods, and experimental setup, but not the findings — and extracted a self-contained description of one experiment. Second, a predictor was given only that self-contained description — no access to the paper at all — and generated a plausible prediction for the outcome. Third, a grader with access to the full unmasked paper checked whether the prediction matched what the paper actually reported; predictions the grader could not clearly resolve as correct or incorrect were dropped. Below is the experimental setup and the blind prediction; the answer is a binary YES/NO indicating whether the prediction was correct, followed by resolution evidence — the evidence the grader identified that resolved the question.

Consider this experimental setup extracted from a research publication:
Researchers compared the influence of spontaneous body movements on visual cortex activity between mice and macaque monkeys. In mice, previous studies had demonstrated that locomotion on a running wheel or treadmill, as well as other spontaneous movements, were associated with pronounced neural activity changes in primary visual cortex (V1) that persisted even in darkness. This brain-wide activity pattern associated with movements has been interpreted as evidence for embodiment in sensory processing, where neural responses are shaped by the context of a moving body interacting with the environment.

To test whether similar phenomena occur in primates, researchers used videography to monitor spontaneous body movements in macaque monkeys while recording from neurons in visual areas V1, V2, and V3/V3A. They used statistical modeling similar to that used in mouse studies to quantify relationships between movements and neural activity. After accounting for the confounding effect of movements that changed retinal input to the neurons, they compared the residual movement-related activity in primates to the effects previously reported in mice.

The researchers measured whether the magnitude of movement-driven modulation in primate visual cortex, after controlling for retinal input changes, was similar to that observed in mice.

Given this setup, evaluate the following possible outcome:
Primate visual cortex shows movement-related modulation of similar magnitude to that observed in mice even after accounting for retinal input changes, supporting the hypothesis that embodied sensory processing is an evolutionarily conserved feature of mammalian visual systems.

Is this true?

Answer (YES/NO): NO